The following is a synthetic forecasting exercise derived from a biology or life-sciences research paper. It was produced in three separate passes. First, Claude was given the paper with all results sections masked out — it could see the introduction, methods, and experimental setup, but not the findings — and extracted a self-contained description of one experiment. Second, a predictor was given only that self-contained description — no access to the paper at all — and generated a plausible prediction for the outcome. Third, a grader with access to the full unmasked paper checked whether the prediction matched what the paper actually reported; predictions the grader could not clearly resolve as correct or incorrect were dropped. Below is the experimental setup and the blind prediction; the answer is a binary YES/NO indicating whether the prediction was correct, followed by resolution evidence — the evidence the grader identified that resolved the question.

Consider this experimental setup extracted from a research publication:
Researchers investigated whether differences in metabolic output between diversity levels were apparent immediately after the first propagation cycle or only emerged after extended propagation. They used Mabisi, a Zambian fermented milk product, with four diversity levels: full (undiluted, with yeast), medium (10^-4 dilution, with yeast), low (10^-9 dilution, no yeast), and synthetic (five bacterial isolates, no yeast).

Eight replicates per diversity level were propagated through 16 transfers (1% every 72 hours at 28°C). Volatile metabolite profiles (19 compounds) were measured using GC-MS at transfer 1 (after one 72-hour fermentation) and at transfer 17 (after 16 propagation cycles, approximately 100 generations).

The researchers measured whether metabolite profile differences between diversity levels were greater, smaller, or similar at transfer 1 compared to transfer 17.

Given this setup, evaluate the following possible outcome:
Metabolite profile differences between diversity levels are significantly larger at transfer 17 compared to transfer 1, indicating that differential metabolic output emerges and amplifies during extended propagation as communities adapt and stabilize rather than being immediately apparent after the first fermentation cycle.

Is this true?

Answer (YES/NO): NO